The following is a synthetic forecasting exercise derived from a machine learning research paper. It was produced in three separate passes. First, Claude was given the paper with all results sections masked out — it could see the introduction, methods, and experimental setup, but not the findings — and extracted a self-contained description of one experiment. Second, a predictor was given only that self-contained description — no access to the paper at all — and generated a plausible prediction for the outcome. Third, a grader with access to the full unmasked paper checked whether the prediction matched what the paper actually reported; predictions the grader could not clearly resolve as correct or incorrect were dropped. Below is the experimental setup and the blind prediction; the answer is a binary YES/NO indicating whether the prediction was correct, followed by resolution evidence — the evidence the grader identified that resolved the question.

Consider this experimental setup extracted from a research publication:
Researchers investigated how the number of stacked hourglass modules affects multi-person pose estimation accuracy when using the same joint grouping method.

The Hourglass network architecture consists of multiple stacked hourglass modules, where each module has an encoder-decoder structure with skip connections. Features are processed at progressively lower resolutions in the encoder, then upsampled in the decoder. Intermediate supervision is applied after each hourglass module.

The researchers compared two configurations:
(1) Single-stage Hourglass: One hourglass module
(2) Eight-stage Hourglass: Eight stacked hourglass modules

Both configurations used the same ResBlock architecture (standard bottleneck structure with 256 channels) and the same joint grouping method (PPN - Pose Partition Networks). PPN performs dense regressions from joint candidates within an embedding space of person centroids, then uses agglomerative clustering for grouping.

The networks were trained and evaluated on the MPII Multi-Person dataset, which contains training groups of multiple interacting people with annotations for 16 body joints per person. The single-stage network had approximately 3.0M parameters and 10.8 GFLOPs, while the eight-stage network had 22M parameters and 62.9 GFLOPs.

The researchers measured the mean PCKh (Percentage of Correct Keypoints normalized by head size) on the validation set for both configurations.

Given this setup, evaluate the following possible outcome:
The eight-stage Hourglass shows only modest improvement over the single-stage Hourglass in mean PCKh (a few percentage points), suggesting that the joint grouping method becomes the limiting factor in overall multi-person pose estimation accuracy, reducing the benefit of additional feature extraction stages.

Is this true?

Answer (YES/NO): NO